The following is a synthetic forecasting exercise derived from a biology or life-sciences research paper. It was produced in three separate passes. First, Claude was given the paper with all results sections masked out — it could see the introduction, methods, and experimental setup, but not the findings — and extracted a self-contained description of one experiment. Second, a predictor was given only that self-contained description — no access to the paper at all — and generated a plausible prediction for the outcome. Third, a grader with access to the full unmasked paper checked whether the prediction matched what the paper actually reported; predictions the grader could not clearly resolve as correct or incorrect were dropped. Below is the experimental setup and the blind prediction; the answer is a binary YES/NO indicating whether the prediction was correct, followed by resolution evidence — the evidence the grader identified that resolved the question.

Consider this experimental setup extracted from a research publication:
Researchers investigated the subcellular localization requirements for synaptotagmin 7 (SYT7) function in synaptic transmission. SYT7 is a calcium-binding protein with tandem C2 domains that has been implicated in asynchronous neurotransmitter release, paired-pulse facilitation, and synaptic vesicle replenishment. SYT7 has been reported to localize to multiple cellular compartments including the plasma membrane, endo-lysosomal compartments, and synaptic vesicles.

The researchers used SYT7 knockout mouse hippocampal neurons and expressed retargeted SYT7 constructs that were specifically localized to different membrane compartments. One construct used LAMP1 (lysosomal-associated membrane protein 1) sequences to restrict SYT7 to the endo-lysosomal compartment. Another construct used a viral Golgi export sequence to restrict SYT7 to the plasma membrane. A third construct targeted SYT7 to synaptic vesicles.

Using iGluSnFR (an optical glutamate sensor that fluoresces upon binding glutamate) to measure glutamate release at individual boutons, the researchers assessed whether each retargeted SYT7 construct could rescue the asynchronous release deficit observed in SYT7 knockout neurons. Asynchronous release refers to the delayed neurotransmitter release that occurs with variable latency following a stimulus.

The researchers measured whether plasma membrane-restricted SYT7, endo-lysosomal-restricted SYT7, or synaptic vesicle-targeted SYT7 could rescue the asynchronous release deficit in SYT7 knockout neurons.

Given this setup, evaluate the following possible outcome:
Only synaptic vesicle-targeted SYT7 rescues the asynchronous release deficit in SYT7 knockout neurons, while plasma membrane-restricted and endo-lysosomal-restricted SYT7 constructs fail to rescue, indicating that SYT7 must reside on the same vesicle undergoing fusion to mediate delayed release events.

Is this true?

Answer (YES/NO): NO